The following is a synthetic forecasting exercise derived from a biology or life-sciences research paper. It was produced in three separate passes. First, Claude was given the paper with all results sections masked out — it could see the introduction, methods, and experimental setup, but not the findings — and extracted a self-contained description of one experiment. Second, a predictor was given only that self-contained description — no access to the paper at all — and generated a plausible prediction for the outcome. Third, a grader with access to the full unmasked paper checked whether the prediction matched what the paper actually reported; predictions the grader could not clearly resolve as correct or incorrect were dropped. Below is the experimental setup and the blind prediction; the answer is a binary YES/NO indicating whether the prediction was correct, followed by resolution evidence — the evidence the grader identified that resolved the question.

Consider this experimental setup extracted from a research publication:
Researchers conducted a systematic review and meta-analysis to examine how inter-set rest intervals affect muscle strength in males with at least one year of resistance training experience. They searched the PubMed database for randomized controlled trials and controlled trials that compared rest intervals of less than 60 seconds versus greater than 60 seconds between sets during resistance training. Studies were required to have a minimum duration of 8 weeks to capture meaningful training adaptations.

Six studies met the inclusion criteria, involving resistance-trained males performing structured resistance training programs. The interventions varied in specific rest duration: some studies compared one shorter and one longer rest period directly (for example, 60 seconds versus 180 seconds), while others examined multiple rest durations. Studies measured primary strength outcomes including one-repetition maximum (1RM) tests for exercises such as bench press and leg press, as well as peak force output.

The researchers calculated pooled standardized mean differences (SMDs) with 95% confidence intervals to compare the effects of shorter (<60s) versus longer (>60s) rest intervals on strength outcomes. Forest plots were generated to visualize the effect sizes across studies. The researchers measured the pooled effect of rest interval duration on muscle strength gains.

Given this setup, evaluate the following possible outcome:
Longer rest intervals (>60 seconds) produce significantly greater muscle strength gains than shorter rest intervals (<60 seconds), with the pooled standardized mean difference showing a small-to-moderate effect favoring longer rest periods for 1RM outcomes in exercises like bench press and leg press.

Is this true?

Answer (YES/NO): YES